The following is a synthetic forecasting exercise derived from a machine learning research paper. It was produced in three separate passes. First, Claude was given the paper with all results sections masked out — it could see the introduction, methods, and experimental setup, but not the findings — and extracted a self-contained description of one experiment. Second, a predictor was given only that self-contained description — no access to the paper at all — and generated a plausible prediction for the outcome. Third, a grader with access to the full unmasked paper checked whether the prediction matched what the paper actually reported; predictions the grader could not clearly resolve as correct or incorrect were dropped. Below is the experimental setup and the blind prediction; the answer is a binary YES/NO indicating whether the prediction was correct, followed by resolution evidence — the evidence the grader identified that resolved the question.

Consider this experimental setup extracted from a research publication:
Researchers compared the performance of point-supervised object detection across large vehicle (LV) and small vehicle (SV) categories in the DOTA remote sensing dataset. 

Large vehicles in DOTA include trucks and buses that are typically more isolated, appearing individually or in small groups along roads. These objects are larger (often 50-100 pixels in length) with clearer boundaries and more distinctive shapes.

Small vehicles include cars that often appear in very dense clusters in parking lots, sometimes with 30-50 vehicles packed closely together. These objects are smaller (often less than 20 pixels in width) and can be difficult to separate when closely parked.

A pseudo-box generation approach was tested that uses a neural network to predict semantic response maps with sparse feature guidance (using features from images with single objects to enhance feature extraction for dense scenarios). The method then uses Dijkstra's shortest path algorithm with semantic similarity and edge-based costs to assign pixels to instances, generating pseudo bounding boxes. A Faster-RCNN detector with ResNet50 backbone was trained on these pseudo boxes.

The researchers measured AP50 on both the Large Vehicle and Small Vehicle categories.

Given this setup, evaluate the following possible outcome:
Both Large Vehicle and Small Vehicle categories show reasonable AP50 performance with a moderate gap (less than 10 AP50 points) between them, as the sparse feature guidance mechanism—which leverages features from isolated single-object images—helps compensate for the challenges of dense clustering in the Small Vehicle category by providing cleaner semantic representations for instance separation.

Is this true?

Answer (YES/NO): NO